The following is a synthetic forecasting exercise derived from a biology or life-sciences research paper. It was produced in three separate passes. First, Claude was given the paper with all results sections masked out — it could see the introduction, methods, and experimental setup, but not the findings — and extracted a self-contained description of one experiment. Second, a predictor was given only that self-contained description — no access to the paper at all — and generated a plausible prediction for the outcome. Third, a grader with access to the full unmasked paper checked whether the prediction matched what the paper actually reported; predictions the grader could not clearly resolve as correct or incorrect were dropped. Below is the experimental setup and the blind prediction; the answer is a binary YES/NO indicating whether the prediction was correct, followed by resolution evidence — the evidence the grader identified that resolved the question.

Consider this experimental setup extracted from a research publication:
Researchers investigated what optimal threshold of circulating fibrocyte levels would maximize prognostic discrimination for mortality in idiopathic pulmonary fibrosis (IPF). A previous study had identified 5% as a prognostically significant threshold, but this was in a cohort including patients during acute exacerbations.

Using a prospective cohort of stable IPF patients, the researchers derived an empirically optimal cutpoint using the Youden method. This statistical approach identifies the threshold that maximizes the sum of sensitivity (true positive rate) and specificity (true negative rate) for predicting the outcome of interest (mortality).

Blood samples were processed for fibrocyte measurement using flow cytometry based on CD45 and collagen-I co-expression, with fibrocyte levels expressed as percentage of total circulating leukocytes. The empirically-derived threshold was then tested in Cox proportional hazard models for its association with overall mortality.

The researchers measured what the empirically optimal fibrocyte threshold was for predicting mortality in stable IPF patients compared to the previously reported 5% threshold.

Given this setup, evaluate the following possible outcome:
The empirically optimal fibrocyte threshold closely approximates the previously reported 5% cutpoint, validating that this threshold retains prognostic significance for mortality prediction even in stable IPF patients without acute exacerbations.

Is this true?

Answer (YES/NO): NO